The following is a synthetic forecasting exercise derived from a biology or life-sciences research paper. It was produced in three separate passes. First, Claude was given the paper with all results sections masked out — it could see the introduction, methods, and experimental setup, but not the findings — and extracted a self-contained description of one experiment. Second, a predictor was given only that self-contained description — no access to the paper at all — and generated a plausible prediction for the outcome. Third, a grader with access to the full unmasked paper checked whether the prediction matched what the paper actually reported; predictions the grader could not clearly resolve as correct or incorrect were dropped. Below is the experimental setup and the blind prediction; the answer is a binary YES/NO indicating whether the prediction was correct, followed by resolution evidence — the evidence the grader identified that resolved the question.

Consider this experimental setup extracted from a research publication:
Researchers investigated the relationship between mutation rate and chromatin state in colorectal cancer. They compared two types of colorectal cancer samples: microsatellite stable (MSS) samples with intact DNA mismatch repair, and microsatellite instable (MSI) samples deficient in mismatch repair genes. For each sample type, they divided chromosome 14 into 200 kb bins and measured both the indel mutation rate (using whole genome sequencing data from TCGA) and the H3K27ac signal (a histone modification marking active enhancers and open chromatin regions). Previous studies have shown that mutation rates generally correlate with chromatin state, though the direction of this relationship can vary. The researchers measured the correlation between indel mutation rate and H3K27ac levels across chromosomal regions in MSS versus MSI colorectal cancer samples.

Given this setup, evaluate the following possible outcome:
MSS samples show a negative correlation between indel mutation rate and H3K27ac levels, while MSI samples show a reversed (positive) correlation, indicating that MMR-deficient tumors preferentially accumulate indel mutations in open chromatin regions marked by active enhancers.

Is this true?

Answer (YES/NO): NO